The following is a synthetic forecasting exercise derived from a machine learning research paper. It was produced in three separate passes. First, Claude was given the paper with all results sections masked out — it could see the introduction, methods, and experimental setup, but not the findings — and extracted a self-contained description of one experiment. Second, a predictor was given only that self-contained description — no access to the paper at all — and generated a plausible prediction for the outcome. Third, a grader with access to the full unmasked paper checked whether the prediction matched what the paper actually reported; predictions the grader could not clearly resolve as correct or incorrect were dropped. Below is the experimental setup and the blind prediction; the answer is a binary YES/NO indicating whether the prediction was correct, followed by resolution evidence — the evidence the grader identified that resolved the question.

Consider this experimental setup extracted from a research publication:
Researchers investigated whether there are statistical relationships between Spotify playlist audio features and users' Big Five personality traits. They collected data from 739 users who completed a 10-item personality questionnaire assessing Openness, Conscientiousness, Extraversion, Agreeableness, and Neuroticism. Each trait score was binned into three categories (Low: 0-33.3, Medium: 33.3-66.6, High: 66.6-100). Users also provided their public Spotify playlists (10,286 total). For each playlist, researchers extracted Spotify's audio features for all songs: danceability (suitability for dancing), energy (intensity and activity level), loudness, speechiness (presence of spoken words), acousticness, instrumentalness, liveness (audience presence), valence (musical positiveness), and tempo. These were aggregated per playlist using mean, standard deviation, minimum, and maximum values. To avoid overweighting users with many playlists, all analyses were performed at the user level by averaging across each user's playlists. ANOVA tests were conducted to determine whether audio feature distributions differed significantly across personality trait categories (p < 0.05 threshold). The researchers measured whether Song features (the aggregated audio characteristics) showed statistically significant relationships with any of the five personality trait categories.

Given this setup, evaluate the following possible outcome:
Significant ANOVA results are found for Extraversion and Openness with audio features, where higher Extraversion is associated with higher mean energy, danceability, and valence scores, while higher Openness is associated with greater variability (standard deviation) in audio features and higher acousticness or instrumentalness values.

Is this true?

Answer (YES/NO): NO